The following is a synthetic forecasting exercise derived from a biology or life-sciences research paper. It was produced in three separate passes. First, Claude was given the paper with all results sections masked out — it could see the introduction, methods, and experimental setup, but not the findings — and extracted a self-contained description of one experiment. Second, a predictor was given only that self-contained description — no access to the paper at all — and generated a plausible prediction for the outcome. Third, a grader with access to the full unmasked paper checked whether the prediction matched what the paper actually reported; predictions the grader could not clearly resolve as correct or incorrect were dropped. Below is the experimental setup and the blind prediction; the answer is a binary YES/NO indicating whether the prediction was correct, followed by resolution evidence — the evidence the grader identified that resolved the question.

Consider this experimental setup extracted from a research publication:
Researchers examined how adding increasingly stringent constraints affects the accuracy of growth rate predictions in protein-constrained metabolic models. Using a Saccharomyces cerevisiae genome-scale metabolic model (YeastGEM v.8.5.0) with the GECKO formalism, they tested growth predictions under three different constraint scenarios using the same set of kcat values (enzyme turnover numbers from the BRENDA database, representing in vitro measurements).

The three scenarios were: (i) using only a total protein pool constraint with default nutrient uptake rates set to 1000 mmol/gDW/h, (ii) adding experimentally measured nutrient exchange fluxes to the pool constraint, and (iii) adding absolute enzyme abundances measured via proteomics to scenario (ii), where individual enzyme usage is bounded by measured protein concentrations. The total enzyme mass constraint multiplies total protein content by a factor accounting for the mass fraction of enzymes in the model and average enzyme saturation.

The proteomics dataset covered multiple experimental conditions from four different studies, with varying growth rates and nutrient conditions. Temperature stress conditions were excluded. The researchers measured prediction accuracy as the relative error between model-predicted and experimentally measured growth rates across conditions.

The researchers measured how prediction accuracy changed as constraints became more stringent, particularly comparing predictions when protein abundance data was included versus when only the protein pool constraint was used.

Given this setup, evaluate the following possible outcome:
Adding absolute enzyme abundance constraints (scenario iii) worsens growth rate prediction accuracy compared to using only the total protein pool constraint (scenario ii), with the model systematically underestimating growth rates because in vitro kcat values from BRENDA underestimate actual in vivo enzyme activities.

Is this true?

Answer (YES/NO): YES